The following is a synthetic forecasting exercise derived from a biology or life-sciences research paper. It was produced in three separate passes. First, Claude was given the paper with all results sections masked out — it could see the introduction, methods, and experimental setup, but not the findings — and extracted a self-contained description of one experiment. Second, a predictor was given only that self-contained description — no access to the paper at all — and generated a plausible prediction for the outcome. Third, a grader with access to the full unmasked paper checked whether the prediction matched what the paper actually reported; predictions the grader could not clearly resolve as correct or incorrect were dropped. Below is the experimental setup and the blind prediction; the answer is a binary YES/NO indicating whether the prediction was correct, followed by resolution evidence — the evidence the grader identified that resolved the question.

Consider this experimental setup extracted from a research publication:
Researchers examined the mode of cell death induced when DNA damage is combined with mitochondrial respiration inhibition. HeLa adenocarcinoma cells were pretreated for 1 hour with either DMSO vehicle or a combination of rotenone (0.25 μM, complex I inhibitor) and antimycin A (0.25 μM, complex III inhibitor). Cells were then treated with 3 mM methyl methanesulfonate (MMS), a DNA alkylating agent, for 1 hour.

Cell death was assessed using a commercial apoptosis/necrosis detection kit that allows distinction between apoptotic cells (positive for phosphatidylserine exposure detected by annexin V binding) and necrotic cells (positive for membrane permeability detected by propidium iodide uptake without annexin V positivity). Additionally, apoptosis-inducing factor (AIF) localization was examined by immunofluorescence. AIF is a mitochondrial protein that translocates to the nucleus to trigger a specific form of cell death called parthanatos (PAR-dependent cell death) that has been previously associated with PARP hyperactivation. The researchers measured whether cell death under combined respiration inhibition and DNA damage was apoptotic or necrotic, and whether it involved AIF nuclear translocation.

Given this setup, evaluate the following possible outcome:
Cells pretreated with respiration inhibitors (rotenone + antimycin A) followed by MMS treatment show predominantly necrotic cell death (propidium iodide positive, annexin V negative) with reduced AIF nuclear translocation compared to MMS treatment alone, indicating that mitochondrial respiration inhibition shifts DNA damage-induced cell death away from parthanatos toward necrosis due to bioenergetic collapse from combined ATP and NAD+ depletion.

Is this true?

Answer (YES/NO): NO